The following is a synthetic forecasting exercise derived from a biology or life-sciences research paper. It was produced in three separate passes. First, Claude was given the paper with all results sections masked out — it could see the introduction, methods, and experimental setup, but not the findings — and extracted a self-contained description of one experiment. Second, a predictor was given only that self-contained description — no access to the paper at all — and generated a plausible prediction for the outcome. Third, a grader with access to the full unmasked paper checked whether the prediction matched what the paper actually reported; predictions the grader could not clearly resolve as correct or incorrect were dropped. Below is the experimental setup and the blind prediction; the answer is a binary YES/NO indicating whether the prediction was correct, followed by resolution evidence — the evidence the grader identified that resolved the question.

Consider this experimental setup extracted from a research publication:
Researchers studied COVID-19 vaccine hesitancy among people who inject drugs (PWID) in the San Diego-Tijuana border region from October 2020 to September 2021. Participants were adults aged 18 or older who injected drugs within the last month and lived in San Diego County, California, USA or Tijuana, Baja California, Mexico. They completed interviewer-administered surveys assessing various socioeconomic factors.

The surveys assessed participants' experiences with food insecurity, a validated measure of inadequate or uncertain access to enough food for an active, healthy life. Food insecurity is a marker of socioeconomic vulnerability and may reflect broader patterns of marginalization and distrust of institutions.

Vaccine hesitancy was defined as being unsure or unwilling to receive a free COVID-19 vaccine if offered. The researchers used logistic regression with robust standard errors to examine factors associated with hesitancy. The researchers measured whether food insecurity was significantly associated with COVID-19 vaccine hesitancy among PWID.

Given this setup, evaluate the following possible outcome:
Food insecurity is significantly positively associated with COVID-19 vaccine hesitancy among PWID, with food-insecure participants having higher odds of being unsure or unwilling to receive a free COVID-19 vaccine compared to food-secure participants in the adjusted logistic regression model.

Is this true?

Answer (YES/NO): NO